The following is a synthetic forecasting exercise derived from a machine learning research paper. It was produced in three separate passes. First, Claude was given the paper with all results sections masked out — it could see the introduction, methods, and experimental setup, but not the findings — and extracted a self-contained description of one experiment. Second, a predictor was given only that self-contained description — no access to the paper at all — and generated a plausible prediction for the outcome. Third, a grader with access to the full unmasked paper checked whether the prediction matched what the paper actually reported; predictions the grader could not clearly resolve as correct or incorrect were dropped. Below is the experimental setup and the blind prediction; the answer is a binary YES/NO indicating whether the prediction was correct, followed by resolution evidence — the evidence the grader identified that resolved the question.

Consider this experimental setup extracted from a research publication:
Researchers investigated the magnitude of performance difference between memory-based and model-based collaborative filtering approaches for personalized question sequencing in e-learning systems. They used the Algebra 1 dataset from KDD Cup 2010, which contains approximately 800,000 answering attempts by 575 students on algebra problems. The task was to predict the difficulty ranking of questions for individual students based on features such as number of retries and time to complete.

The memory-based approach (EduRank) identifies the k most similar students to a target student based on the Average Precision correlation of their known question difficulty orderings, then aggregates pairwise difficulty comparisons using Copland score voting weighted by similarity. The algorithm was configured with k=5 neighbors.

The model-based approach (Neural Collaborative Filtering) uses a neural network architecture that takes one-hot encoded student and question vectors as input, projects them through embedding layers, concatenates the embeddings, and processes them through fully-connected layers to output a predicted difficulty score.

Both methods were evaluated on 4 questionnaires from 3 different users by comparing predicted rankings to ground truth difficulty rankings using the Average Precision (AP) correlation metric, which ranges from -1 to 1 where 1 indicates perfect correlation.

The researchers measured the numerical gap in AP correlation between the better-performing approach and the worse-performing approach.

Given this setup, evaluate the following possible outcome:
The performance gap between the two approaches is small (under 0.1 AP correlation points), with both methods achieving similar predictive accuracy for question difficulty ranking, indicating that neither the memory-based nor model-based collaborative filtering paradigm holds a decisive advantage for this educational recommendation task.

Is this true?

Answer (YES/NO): NO